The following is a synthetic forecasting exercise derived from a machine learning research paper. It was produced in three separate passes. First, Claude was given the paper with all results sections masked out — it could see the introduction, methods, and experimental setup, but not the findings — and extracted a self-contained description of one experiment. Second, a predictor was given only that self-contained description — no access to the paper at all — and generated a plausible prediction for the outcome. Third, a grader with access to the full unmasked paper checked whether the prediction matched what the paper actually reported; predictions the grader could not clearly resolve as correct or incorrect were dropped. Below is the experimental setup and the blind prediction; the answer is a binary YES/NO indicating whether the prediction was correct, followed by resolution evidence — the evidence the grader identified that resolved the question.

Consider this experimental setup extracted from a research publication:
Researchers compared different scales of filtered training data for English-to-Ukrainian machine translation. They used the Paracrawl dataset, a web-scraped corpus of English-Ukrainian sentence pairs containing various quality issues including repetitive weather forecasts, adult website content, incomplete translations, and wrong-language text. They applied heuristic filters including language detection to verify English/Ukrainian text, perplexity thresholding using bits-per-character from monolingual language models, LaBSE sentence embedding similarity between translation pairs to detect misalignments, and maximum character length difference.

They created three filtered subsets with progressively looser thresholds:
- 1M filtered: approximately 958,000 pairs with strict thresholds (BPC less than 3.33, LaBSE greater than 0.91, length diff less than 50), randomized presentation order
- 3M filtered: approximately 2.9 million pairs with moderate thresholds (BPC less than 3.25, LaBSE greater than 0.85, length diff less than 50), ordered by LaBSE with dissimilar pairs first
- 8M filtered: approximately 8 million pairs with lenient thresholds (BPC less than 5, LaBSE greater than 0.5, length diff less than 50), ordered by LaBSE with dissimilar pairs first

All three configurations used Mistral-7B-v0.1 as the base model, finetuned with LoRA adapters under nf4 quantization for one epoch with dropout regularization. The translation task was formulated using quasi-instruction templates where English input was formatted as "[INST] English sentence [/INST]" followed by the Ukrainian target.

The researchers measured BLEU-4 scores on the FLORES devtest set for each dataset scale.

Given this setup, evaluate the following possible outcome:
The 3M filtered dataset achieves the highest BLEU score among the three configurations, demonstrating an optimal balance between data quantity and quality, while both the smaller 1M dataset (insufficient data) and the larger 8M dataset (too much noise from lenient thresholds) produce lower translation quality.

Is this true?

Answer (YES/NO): YES